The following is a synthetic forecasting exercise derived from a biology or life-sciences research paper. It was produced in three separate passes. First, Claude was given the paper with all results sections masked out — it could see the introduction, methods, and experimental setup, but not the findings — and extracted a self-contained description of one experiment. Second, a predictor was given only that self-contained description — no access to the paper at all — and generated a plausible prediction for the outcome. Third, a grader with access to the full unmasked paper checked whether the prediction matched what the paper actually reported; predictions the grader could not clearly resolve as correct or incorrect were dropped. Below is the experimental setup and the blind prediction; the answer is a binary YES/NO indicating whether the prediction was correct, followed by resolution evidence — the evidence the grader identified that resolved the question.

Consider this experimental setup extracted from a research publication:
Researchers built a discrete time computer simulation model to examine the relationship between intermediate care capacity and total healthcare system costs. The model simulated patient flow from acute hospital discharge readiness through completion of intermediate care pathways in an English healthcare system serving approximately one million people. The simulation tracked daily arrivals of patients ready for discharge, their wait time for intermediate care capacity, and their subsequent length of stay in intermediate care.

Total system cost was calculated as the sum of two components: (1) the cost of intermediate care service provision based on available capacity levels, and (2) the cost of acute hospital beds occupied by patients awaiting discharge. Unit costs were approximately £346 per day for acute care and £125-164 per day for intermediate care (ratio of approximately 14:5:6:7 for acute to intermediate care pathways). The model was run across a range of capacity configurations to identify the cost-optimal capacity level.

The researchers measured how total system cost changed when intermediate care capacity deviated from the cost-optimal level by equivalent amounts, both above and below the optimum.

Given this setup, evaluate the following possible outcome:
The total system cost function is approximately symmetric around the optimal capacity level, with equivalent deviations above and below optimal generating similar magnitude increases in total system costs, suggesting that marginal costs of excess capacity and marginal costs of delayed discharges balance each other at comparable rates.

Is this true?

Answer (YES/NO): NO